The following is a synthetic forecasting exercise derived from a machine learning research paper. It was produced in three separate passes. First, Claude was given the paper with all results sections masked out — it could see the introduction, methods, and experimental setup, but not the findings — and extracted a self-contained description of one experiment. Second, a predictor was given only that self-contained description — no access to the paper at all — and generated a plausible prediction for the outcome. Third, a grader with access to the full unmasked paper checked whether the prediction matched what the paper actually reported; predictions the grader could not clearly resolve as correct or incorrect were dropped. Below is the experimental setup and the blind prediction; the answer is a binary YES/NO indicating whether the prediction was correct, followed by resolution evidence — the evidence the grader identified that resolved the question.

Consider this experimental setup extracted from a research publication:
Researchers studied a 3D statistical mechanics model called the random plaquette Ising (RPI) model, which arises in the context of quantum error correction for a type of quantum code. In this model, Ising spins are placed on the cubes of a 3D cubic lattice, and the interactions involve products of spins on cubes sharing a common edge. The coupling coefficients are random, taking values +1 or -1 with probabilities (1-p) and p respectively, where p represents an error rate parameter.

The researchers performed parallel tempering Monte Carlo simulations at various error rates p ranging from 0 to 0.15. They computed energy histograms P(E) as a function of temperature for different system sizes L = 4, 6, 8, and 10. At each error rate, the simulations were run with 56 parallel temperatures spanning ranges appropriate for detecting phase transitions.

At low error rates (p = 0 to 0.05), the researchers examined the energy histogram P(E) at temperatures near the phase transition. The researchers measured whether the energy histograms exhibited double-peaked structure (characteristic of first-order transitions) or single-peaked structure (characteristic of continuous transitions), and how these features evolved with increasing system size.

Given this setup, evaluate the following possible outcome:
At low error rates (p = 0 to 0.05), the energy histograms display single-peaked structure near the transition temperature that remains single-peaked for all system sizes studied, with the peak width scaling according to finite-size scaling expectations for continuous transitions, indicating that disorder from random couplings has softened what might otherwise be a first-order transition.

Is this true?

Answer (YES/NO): NO